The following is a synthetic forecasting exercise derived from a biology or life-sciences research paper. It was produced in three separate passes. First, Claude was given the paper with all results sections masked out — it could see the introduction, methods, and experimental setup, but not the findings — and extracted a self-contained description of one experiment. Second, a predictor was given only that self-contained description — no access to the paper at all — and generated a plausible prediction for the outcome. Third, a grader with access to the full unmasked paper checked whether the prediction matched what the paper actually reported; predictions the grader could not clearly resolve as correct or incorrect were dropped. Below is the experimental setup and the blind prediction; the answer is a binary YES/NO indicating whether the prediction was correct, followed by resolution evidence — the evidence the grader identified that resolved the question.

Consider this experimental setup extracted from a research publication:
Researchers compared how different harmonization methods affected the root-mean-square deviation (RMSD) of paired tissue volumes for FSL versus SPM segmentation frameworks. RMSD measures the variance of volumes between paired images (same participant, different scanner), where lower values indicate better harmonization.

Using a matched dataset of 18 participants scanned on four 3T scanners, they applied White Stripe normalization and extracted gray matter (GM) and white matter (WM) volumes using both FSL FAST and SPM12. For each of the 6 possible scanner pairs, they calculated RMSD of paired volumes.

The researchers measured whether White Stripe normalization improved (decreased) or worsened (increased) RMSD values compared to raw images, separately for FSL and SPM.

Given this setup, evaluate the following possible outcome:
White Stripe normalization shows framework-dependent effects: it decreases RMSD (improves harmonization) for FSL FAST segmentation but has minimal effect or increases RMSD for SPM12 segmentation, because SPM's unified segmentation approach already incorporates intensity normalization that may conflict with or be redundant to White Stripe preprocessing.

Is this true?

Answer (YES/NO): NO